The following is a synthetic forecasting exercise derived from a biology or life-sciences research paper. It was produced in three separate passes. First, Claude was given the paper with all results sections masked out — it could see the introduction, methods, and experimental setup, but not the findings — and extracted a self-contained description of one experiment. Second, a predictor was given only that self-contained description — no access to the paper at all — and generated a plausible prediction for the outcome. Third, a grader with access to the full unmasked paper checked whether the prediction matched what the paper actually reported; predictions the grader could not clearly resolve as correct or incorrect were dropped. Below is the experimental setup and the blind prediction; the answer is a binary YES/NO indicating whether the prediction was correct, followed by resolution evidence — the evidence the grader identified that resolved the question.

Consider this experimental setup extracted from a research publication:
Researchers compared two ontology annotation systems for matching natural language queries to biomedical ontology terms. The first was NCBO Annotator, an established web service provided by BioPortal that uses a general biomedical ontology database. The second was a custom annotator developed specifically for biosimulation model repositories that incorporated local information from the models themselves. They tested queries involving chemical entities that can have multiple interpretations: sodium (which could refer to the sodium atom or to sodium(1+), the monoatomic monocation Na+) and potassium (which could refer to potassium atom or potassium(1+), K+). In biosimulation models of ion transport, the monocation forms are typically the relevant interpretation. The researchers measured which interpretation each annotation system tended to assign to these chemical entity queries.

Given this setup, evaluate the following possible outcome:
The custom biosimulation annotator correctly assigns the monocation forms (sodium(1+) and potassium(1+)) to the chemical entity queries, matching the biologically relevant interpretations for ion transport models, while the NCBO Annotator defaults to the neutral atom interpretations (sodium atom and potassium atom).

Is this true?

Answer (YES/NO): YES